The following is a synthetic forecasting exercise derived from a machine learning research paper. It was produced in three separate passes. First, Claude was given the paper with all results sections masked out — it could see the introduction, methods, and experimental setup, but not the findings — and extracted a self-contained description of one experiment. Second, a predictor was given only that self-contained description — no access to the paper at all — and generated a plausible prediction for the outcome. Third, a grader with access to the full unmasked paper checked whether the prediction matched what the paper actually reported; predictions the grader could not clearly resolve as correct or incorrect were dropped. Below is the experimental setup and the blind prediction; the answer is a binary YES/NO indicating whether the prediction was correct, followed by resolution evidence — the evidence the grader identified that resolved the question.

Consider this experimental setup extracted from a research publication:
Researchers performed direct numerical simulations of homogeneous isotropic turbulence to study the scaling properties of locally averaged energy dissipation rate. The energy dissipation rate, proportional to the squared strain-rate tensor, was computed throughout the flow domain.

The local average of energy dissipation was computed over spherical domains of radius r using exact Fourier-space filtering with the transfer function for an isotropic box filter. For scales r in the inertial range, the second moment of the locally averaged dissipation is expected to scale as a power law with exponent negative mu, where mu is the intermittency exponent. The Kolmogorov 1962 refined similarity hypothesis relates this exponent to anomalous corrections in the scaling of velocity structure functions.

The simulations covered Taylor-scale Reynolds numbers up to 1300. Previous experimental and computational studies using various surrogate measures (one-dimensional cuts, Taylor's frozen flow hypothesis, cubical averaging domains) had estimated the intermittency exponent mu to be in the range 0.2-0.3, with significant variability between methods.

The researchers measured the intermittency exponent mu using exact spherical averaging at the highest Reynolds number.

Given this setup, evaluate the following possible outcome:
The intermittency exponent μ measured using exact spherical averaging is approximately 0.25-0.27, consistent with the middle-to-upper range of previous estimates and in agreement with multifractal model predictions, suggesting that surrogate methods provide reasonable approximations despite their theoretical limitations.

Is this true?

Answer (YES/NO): NO